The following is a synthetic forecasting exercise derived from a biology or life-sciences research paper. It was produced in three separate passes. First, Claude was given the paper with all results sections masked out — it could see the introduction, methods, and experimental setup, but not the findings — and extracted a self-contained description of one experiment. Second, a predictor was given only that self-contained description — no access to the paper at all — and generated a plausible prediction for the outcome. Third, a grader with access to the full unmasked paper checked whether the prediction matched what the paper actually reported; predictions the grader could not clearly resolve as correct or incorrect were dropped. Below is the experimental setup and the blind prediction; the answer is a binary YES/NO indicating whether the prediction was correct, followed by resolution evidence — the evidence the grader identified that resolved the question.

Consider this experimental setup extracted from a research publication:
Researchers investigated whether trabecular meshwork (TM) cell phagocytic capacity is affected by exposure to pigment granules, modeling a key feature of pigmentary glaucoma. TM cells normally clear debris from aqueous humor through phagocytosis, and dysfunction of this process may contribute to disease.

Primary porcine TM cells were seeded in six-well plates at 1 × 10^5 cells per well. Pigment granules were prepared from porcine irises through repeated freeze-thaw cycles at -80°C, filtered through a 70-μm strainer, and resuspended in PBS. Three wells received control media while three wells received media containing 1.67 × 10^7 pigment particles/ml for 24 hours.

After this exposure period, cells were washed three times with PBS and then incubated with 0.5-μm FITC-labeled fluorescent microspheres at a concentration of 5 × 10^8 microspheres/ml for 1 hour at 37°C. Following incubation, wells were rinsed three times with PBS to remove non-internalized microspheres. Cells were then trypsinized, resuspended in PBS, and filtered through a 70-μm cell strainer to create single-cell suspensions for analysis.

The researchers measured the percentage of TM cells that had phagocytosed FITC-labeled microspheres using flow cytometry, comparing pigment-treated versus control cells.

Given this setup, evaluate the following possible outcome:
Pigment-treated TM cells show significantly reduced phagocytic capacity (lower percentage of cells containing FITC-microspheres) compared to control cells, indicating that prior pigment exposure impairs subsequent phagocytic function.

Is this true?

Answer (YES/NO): YES